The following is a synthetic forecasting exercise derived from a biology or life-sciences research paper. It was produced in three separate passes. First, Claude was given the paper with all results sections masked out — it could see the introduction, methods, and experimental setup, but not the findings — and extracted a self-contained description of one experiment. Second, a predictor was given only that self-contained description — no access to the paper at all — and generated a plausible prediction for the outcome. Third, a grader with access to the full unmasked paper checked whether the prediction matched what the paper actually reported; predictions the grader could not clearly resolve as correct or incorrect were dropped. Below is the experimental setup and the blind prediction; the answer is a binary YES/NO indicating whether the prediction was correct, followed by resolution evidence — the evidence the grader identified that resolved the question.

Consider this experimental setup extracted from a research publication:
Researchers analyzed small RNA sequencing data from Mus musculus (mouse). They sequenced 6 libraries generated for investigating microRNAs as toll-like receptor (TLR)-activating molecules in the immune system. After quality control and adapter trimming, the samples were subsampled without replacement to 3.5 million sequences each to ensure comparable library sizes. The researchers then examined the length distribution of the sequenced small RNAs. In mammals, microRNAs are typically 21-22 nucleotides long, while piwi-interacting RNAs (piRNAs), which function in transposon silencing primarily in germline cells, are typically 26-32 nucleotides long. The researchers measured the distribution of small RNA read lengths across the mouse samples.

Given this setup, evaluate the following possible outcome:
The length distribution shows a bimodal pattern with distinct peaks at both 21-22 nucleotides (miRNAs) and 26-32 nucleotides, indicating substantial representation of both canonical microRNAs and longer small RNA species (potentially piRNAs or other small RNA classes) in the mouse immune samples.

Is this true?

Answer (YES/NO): YES